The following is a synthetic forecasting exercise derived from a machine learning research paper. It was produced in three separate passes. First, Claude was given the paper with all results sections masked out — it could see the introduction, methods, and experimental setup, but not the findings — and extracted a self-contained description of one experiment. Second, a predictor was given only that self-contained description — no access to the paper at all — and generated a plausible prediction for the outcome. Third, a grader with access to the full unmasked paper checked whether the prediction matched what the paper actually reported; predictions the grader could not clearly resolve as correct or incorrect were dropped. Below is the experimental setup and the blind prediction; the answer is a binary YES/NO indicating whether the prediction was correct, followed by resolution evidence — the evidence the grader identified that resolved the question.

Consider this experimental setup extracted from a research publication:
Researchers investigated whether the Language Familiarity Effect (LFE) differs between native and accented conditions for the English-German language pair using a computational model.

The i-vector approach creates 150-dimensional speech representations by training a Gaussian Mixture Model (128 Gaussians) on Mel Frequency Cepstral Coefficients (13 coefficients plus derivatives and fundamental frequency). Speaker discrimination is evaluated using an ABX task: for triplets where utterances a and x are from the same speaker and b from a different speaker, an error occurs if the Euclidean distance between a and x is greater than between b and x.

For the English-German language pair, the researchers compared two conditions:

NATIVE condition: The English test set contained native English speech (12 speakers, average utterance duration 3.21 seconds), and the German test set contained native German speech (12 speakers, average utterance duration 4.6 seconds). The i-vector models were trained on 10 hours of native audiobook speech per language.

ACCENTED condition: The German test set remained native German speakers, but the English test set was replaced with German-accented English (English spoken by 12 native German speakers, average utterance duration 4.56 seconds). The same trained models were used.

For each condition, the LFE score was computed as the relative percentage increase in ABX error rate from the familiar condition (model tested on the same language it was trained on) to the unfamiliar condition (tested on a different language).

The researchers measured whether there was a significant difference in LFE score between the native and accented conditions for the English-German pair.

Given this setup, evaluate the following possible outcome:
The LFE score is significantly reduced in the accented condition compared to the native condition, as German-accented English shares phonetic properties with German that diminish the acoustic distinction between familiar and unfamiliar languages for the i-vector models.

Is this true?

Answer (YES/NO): YES